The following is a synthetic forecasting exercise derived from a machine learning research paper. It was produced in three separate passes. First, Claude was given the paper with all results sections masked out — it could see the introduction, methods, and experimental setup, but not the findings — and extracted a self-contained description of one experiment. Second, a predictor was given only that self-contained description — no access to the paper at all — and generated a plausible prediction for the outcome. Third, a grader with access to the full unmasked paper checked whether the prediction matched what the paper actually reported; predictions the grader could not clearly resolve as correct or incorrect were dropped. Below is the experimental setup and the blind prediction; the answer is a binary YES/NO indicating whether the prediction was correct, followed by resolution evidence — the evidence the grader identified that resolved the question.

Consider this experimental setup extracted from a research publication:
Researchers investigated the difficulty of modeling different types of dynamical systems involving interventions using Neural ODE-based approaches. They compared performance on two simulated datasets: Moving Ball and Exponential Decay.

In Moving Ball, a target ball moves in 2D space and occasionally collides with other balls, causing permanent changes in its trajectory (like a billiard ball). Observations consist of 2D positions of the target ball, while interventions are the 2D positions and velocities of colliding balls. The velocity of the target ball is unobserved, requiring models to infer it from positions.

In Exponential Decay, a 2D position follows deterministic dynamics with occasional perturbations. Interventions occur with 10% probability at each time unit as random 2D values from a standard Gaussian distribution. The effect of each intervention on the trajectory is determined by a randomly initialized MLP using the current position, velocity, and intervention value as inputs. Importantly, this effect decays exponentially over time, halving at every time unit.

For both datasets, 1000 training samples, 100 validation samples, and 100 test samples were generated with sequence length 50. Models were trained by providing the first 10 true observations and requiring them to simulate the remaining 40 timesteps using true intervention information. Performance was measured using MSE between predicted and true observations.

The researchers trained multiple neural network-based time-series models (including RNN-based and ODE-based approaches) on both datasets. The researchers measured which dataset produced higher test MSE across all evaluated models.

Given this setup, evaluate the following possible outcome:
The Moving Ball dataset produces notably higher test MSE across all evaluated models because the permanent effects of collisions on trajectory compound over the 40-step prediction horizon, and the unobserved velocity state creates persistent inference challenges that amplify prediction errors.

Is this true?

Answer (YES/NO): NO